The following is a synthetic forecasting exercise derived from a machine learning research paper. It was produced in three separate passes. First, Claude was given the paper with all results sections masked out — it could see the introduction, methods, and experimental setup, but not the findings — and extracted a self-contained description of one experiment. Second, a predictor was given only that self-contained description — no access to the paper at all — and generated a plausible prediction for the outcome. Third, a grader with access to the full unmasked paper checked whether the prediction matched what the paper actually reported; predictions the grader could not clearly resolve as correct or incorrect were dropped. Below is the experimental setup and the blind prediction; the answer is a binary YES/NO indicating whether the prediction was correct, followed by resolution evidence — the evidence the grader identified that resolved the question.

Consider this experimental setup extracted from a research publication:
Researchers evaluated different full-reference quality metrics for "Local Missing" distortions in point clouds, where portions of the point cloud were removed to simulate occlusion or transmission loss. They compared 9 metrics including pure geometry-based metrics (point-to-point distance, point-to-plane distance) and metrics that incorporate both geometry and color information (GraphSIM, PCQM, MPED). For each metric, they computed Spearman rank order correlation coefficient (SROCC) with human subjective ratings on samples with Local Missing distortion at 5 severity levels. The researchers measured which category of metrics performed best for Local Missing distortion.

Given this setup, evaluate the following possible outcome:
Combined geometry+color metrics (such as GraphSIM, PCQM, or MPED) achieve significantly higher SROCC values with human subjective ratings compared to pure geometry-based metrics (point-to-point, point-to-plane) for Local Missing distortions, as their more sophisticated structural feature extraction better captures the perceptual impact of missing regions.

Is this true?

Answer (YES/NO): YES